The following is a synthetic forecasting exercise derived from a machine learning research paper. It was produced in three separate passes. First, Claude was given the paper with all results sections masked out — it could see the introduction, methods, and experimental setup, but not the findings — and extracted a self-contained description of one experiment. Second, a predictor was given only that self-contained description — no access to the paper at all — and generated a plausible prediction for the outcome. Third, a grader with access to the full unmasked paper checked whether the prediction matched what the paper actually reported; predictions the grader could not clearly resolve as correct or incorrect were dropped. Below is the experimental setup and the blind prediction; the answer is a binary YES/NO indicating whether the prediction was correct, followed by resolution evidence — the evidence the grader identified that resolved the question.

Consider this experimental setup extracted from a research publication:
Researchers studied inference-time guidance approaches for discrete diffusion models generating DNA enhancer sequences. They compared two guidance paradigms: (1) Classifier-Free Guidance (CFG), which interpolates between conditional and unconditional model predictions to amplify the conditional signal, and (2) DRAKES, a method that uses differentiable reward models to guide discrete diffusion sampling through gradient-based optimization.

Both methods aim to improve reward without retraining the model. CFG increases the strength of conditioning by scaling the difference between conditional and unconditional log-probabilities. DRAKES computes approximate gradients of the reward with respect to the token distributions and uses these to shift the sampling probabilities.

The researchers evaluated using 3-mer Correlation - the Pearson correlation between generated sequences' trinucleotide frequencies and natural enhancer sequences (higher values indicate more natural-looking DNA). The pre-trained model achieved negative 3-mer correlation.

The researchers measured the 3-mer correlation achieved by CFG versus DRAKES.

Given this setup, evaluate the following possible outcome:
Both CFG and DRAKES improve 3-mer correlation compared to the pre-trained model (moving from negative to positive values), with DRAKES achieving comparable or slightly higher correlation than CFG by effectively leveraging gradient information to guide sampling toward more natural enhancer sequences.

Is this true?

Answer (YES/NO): YES